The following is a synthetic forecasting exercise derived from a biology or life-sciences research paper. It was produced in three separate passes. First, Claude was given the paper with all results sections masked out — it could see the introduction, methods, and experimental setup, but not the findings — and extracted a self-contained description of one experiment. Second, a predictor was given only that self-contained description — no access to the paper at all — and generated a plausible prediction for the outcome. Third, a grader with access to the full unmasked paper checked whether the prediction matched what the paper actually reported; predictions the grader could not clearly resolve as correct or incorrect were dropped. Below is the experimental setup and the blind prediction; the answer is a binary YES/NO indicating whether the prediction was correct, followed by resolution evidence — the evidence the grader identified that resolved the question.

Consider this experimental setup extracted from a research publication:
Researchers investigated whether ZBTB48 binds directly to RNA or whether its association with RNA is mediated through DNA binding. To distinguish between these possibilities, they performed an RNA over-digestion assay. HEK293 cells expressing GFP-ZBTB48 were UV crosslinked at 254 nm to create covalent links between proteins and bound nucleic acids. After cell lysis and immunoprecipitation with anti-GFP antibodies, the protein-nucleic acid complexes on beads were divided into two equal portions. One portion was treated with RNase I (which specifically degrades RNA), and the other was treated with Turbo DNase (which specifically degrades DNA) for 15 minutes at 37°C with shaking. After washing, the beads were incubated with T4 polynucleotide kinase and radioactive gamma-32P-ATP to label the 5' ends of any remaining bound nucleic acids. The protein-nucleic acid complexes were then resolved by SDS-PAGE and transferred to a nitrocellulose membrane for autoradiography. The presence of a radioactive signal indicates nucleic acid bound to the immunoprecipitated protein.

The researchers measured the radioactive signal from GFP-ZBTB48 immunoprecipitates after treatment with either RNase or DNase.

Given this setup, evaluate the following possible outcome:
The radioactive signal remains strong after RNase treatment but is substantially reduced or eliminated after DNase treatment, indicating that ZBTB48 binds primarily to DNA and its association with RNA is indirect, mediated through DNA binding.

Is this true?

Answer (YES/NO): NO